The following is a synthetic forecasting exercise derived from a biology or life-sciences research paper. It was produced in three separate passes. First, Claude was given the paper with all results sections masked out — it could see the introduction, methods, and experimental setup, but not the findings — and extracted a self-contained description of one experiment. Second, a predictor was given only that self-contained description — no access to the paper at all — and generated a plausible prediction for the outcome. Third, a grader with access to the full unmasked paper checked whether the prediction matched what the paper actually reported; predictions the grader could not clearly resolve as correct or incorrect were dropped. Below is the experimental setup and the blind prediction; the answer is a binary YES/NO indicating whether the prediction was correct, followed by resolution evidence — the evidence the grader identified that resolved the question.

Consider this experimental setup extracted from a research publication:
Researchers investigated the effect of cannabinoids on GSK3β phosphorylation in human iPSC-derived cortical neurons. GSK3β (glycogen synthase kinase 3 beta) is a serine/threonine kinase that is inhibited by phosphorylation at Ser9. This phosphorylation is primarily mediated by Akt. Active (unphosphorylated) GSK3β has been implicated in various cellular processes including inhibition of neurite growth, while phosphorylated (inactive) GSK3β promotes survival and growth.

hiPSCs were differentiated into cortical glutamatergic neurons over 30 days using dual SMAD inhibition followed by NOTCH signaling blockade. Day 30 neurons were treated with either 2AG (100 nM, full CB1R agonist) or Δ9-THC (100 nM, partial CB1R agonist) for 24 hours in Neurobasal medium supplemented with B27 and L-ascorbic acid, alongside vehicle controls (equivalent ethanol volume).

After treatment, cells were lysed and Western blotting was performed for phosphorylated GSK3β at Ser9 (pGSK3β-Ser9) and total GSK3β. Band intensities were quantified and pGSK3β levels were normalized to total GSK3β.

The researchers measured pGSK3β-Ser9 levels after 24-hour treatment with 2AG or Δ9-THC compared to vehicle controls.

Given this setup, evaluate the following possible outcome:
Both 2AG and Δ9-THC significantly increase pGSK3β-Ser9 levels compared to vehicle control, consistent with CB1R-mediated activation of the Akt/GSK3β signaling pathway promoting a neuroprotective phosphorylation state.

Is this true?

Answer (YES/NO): NO